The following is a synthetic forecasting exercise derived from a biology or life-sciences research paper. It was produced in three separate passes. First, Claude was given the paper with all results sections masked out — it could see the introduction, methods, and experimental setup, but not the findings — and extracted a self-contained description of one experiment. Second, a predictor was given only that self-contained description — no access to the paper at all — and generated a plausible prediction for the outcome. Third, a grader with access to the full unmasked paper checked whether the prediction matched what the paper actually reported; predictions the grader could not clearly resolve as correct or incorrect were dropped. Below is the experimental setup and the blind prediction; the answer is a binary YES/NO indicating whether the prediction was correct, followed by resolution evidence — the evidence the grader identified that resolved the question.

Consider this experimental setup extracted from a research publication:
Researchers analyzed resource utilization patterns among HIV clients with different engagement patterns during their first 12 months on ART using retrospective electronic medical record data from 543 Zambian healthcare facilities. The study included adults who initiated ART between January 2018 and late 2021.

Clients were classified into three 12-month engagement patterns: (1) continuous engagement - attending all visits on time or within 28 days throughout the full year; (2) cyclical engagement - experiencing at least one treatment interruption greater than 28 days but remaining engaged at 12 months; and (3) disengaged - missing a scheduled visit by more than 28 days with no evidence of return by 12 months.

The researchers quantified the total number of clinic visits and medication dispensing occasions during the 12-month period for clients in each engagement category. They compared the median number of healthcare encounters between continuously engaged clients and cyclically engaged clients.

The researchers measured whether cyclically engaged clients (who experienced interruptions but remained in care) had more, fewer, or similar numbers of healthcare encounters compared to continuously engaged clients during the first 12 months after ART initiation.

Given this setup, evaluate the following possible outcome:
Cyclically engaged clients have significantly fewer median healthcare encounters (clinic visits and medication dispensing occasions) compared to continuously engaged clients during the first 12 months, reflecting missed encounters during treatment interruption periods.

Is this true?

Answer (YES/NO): NO